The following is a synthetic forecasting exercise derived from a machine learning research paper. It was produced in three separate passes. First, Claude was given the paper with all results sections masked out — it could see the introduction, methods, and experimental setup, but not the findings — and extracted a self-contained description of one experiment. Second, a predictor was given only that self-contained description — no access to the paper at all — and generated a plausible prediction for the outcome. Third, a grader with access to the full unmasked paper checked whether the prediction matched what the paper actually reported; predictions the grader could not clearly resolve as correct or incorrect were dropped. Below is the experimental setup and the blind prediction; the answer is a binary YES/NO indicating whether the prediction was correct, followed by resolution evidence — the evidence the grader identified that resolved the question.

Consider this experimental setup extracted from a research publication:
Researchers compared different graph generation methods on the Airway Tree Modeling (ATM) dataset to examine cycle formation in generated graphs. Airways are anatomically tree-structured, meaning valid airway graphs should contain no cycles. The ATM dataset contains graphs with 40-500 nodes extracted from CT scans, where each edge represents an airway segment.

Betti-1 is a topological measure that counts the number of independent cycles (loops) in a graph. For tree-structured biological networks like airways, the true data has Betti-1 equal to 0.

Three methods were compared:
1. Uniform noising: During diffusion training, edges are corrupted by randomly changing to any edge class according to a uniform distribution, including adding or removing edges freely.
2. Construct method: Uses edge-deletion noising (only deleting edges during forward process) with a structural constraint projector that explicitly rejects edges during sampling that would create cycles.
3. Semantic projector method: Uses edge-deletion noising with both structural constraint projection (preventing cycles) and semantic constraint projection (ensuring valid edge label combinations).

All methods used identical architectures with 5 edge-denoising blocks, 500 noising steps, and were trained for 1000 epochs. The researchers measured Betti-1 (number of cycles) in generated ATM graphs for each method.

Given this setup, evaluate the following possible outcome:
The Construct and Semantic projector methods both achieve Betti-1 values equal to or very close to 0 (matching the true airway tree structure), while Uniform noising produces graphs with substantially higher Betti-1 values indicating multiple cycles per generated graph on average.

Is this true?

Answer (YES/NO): YES